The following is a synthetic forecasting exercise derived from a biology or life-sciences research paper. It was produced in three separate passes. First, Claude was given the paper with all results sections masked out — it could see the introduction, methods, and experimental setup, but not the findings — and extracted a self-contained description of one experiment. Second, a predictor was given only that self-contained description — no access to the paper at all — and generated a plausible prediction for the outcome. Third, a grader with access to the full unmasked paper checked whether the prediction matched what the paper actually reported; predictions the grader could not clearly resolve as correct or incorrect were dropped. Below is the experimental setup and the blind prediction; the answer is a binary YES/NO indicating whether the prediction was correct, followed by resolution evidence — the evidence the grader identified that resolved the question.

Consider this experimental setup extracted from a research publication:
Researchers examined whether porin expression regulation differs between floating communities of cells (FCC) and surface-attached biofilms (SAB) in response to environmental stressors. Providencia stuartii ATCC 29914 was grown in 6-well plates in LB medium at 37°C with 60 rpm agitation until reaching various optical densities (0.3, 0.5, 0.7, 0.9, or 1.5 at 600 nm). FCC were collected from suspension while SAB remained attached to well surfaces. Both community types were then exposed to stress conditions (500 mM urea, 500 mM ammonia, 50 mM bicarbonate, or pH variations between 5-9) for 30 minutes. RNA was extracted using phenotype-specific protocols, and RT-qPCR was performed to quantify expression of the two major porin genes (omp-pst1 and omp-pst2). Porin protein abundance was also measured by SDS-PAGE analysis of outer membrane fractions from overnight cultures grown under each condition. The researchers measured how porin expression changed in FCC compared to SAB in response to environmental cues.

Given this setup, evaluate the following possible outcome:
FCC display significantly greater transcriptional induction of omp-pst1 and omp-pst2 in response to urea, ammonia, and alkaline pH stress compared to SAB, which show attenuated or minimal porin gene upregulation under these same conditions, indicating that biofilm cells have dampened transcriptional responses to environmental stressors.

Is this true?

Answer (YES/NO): NO